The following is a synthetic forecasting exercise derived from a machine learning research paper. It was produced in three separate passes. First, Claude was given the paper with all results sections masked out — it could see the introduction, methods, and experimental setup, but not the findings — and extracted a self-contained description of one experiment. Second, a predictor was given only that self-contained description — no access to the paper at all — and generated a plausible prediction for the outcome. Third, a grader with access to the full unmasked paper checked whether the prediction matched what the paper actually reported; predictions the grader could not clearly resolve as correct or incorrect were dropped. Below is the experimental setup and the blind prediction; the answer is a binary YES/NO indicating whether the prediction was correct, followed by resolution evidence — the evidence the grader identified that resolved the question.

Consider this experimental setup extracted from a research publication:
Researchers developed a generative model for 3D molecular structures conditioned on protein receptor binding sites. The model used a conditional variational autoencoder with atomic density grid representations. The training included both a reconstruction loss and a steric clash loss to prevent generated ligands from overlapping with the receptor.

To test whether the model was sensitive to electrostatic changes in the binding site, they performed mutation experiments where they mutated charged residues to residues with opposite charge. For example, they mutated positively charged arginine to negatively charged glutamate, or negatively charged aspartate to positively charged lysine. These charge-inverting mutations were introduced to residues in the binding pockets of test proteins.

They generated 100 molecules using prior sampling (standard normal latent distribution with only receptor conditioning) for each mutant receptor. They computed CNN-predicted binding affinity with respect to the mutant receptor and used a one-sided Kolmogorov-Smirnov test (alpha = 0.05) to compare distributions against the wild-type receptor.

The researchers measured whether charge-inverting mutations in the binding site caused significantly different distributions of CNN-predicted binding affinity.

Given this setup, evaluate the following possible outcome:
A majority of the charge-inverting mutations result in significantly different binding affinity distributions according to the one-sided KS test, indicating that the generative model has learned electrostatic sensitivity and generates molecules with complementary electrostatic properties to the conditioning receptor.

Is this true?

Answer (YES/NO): YES